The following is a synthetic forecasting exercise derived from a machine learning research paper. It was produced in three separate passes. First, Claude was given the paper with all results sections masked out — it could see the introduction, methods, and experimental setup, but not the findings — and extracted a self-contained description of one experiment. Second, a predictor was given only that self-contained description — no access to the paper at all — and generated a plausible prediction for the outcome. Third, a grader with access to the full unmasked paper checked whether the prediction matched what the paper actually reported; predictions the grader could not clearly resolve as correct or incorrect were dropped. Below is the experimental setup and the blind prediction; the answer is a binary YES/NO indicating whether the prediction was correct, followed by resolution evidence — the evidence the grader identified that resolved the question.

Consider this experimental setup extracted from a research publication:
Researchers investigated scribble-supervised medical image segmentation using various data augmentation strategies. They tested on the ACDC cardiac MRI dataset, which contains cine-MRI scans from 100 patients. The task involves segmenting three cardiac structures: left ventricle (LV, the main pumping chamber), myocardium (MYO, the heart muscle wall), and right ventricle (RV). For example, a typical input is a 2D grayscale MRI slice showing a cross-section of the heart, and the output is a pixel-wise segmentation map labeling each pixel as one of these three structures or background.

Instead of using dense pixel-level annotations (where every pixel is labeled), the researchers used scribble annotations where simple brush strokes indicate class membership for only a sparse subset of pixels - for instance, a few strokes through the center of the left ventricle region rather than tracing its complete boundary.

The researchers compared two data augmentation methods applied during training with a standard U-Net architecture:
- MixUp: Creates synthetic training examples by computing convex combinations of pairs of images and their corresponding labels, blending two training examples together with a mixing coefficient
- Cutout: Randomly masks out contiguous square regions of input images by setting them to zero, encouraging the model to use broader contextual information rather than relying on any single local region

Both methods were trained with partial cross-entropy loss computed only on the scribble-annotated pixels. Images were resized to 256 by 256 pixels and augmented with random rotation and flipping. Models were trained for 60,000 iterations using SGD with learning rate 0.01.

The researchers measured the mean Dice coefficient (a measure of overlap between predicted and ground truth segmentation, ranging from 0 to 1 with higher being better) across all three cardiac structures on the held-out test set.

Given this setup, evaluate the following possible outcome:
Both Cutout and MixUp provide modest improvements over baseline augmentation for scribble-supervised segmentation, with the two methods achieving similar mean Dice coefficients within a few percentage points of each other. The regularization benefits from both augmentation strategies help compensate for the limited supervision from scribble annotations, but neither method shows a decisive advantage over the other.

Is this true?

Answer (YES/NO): NO